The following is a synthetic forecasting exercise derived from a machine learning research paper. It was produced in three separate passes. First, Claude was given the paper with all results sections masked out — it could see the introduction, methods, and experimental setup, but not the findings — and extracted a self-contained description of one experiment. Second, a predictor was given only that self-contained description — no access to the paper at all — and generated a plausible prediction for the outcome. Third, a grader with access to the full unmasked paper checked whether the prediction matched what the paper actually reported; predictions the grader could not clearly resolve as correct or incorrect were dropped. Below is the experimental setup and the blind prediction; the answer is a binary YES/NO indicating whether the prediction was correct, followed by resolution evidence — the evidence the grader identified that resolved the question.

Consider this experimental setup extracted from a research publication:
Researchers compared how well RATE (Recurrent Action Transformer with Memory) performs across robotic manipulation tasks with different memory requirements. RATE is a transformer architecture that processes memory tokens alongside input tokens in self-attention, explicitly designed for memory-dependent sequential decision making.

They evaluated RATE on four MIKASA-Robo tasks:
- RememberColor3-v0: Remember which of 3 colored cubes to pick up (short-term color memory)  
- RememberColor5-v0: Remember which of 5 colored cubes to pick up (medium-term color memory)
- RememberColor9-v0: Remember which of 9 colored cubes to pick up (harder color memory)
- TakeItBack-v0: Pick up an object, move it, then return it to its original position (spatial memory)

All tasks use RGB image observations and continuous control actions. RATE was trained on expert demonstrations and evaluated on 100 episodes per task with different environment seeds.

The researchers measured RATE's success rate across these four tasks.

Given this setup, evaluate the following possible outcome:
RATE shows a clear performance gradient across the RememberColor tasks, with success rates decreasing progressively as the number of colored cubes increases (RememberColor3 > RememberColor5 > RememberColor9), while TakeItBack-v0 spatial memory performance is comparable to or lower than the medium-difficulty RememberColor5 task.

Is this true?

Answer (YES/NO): NO